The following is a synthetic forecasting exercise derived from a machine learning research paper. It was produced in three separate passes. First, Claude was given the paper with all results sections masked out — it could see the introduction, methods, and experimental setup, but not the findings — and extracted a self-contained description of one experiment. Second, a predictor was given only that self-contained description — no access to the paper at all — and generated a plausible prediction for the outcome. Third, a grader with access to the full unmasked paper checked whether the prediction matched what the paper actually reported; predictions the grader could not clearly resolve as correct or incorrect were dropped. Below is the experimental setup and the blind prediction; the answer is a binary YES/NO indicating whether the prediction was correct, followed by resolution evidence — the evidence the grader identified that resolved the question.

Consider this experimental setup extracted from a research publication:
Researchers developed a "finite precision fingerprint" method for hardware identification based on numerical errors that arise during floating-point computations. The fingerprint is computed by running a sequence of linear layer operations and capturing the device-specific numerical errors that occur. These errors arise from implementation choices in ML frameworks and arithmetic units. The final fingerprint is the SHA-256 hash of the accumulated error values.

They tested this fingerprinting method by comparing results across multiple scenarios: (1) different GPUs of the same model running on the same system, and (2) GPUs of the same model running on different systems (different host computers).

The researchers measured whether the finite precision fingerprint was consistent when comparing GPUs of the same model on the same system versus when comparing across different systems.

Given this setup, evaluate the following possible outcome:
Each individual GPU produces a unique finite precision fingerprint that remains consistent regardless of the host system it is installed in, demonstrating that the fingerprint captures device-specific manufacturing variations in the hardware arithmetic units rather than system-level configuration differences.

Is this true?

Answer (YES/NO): NO